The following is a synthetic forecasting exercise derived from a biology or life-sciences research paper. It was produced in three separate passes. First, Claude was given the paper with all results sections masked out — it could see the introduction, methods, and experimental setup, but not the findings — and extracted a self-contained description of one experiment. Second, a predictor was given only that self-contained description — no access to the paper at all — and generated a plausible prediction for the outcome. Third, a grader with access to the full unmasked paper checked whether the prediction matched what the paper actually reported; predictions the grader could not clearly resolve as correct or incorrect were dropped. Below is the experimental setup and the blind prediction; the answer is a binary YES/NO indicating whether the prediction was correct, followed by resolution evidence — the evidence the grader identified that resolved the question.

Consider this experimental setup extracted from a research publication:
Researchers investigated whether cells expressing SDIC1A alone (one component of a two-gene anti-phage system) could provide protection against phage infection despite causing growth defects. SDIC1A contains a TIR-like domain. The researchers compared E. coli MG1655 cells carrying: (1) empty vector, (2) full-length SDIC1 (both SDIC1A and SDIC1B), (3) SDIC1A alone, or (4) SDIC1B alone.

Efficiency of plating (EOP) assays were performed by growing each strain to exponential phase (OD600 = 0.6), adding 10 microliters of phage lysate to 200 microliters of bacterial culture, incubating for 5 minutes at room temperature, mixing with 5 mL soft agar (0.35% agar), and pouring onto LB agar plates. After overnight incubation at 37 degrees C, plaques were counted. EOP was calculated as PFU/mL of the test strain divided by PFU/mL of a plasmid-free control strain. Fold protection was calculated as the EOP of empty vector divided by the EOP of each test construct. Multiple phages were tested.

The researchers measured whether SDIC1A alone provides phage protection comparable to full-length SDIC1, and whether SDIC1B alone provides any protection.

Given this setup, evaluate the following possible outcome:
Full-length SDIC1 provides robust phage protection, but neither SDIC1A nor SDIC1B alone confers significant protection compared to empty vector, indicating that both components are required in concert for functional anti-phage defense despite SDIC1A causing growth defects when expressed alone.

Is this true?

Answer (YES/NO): NO